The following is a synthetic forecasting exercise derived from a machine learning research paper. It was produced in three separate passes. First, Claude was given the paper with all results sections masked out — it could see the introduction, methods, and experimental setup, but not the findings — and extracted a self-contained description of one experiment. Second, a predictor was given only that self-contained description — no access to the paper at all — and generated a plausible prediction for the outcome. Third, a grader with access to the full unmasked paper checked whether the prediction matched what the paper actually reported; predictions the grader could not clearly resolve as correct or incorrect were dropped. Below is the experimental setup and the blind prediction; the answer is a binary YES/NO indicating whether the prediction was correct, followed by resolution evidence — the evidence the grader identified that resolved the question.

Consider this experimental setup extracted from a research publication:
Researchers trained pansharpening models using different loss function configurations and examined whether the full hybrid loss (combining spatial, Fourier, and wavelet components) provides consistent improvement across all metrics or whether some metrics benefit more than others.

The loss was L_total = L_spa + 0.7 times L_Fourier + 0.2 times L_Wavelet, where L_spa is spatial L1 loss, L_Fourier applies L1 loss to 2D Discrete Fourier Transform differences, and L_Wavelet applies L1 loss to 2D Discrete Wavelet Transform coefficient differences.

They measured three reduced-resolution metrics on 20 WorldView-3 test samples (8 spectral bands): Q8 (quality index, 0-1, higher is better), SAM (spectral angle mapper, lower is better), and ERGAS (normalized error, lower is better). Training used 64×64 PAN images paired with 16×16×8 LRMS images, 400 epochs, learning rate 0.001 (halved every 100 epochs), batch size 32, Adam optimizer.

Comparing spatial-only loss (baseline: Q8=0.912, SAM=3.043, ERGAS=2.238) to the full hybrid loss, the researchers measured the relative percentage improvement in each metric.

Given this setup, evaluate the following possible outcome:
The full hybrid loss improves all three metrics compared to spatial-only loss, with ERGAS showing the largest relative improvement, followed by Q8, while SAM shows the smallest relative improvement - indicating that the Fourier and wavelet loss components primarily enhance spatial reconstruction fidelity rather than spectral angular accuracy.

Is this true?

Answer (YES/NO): NO